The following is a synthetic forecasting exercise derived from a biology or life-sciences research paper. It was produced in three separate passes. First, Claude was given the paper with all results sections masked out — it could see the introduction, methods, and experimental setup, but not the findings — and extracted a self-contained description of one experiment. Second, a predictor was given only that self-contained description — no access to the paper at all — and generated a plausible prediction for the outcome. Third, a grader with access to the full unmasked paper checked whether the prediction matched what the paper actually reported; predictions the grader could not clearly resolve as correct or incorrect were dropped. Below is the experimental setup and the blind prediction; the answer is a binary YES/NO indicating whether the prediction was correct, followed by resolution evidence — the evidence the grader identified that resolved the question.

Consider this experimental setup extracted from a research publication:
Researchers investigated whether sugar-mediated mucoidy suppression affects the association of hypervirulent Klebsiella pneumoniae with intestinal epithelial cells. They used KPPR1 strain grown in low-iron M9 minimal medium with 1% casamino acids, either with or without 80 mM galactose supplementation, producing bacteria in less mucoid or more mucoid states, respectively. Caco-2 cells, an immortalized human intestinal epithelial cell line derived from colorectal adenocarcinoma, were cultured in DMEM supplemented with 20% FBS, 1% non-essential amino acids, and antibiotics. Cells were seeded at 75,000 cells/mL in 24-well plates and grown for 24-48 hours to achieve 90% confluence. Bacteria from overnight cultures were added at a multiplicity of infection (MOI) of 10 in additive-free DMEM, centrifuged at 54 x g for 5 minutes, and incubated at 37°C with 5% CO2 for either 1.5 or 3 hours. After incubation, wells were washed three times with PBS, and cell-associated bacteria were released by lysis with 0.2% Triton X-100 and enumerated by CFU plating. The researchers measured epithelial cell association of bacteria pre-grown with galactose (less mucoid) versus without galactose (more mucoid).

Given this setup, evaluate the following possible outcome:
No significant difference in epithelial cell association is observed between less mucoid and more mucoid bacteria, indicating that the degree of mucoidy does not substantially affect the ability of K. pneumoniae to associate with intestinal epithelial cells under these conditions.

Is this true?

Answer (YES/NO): NO